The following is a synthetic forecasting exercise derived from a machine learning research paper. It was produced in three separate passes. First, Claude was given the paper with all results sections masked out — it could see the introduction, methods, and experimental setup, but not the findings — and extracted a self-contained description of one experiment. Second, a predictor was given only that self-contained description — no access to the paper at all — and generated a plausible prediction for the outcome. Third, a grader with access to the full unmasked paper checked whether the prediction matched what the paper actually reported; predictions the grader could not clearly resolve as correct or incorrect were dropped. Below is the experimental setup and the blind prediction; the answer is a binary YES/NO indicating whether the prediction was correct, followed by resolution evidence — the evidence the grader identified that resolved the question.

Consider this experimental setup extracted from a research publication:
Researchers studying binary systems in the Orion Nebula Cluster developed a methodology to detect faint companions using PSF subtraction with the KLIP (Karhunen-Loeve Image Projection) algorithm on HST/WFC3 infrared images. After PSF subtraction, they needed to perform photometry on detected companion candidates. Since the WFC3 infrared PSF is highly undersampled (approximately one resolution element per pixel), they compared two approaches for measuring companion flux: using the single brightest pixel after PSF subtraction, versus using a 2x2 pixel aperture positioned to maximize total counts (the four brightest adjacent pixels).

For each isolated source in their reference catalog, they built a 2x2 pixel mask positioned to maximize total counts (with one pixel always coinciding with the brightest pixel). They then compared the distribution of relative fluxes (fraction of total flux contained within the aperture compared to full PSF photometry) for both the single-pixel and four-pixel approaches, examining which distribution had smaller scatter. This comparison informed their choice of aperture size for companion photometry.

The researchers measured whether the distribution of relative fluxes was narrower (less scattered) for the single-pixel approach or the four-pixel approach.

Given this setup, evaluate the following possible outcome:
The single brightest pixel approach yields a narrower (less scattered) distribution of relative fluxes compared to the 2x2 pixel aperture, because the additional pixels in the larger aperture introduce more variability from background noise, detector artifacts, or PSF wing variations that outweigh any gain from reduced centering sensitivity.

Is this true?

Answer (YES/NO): NO